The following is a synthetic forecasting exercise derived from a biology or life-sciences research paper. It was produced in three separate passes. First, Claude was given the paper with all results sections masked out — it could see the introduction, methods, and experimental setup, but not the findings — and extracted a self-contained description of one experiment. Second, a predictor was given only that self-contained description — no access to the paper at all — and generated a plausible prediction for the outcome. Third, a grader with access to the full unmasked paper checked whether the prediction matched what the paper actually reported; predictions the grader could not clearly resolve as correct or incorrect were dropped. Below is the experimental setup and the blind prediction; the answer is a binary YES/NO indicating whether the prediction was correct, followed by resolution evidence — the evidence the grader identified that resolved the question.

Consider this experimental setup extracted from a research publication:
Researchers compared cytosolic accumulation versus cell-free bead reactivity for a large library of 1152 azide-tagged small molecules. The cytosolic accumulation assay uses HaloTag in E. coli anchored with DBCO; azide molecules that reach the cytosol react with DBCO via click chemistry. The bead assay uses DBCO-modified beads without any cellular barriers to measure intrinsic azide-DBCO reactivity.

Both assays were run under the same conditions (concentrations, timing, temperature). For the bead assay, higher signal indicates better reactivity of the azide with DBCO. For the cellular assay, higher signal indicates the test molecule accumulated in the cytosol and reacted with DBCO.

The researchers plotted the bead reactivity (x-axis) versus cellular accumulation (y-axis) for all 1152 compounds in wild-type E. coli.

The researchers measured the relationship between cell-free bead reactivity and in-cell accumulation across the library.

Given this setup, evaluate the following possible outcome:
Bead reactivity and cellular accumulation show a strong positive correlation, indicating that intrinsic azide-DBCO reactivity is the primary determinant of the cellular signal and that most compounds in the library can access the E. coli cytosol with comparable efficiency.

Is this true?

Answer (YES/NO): NO